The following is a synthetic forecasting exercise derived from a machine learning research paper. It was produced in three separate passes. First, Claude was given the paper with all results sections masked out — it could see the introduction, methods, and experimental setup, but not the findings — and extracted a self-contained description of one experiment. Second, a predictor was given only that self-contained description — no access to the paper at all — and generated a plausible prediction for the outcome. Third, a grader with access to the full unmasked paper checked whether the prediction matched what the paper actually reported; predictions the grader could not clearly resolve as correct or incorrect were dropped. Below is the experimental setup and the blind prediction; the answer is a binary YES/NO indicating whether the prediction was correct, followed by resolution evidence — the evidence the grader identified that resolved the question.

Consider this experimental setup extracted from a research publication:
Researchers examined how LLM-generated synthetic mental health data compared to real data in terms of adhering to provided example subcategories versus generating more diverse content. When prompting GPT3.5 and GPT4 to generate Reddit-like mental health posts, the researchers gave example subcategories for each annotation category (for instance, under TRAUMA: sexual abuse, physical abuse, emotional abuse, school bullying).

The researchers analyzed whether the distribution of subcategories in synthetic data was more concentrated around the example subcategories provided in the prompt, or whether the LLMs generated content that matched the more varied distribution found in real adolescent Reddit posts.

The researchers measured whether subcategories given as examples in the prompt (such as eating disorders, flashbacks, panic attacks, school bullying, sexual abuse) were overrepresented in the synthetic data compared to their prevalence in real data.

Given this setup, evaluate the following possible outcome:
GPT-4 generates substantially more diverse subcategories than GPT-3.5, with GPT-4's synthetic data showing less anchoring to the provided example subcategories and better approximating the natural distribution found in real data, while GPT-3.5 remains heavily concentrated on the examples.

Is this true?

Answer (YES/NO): NO